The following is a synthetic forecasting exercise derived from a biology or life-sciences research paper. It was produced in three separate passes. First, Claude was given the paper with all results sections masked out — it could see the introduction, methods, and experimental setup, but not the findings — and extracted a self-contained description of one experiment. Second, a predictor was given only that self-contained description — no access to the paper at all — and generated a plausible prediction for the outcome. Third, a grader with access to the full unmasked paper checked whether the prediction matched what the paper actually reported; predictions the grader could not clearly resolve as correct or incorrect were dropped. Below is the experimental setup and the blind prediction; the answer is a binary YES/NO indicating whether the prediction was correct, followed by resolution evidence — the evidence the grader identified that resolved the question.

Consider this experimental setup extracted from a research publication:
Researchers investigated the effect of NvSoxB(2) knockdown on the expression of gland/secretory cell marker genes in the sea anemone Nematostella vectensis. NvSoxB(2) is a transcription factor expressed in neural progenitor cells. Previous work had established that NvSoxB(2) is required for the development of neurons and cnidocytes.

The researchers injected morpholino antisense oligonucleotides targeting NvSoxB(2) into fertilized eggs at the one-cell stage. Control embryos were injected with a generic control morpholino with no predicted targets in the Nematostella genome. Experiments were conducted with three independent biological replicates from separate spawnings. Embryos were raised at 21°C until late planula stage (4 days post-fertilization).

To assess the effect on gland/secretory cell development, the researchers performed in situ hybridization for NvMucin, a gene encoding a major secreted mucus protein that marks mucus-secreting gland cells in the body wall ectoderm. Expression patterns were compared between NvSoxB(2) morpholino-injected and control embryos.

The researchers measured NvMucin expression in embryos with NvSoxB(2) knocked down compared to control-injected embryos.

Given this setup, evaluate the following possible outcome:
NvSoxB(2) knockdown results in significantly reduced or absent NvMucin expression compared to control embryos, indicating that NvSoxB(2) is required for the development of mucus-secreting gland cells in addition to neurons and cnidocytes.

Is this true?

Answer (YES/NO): YES